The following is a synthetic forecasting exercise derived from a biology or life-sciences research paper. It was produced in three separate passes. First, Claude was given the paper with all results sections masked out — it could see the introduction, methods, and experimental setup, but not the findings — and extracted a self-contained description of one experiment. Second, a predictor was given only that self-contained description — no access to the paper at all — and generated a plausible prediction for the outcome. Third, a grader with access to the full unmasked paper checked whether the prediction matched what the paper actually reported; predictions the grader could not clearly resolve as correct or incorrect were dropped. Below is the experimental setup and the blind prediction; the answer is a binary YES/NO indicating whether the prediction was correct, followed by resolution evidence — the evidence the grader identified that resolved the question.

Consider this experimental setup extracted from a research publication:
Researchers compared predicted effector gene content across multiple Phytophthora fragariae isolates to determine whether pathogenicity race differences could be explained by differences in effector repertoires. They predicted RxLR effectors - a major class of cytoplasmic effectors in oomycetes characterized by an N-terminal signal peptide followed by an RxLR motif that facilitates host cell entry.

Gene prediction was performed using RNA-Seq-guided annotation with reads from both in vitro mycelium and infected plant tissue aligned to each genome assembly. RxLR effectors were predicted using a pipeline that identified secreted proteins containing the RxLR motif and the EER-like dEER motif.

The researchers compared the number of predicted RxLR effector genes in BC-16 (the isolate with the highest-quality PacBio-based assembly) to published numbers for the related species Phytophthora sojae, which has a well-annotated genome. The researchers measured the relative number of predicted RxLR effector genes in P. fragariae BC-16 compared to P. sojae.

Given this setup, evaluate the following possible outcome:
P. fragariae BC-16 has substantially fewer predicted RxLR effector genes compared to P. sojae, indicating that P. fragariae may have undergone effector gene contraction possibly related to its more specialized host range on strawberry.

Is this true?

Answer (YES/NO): NO